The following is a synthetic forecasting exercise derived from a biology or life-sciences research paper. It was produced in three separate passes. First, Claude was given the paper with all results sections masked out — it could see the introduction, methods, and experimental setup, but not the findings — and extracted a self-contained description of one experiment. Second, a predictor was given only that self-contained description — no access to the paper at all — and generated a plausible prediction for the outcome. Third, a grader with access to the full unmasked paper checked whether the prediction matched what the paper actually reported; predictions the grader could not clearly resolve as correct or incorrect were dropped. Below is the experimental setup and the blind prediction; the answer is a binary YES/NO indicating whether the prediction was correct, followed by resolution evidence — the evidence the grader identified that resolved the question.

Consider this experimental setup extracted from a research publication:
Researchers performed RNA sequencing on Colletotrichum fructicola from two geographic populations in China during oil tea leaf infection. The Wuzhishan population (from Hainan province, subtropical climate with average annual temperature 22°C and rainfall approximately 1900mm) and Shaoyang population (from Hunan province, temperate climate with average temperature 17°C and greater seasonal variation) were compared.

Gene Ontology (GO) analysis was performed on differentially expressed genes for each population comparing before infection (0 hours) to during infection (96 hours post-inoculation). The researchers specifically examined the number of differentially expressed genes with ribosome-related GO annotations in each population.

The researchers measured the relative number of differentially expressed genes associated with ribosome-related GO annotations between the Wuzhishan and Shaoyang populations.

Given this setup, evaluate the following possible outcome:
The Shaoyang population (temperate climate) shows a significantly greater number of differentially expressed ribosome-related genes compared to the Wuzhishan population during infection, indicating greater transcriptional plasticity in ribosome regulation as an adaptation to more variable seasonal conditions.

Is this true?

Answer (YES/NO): NO